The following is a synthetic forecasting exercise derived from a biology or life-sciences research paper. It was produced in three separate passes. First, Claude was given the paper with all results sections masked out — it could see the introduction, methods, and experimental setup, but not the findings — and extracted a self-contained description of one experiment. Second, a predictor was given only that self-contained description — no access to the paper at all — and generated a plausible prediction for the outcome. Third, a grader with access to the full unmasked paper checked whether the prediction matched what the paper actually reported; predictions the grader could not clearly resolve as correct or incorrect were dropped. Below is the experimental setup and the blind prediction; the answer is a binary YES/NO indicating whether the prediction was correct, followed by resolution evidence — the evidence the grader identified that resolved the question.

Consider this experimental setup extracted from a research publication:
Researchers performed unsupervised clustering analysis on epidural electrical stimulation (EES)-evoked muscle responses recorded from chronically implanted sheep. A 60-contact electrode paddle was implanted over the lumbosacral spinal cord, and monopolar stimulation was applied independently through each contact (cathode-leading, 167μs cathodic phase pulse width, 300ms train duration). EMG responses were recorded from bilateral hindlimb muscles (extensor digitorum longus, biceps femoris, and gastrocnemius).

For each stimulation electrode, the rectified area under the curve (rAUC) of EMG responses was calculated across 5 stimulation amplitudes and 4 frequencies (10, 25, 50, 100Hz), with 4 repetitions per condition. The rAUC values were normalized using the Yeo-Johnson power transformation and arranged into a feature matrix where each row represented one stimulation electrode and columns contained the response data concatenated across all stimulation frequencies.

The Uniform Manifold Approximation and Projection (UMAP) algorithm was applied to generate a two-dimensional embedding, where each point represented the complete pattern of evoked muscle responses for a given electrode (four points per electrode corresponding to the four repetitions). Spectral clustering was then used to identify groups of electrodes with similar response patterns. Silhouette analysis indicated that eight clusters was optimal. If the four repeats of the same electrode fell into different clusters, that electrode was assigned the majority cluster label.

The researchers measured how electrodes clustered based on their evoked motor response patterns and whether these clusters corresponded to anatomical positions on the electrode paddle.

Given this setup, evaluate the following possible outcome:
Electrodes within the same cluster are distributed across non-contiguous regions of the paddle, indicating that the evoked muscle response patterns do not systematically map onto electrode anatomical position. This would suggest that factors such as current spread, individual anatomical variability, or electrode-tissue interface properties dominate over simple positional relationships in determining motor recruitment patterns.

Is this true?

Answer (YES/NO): NO